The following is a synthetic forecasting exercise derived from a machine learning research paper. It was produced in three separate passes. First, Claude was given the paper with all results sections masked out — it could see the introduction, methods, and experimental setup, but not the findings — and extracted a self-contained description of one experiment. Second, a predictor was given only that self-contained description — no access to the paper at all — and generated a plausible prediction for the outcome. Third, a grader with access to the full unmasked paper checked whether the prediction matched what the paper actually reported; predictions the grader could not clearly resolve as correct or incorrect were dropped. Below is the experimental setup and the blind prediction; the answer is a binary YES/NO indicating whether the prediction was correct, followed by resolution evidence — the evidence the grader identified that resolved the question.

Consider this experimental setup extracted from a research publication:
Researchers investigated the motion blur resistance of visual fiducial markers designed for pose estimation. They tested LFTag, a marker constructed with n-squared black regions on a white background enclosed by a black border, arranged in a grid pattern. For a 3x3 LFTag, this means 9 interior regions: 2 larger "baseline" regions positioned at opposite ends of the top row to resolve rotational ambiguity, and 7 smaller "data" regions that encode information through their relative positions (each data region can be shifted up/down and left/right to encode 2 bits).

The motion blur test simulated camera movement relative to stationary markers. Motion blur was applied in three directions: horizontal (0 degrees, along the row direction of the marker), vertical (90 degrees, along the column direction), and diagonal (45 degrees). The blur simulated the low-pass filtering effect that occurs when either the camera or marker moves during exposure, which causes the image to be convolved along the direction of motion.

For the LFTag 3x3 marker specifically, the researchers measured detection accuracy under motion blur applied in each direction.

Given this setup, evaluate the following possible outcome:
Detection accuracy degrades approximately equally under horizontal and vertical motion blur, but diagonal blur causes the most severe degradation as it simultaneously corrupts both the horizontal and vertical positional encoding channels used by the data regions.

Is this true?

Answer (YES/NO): NO